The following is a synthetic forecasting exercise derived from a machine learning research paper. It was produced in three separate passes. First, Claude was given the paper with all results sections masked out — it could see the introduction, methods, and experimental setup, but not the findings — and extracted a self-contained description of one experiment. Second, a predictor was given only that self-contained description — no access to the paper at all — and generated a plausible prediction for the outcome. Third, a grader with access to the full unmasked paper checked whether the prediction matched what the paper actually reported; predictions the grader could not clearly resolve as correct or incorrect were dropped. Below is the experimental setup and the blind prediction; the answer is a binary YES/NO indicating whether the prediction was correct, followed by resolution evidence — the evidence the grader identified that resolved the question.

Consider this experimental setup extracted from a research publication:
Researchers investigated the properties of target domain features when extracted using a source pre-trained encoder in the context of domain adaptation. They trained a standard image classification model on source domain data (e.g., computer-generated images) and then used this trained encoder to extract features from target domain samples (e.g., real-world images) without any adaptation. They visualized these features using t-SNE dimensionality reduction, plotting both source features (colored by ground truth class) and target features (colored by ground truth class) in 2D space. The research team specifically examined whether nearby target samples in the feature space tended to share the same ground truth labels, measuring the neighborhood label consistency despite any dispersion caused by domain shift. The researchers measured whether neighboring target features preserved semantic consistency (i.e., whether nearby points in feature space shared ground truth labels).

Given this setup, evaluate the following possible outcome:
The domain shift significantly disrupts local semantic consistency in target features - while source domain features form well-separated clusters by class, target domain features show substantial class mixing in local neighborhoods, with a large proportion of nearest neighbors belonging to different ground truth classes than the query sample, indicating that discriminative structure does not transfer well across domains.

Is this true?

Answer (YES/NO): NO